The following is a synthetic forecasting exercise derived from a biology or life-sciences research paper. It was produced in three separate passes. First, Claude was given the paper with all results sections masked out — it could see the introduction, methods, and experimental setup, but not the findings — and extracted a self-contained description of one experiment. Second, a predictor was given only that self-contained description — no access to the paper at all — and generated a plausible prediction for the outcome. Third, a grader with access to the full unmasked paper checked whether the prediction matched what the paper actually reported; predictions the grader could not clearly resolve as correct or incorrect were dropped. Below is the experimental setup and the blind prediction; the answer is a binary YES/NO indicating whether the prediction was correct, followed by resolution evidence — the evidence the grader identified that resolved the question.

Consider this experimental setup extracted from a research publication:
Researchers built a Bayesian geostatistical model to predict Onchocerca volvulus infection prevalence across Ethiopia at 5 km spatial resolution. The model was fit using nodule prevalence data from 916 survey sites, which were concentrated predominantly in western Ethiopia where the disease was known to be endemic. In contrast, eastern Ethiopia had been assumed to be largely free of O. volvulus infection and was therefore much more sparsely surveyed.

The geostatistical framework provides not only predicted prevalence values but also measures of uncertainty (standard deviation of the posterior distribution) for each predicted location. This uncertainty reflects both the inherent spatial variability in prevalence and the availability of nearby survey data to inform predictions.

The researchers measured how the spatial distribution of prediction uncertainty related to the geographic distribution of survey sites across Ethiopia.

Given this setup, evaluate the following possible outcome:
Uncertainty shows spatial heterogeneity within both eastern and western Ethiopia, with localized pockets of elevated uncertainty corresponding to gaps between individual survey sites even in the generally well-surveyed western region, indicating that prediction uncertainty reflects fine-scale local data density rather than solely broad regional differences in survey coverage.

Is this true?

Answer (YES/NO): NO